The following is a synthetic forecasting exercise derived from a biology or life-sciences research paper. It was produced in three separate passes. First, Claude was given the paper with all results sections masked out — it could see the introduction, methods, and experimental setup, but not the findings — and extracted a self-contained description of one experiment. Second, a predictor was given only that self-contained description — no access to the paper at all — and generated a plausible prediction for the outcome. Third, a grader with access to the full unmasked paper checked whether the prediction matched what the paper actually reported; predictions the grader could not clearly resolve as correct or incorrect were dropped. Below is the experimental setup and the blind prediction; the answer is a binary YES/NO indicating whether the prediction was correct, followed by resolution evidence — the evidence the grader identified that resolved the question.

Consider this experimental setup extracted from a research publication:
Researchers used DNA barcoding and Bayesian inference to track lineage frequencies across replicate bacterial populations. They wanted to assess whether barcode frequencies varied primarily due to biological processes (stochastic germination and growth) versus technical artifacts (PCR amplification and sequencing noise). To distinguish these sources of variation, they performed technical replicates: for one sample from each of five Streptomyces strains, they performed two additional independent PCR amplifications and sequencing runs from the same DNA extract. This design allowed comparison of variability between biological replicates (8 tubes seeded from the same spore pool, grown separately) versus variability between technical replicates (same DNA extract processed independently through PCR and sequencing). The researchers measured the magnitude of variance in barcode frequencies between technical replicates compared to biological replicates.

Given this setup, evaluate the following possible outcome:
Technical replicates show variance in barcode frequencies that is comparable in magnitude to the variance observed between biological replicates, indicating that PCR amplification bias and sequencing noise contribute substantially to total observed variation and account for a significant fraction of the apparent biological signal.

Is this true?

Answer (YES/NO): NO